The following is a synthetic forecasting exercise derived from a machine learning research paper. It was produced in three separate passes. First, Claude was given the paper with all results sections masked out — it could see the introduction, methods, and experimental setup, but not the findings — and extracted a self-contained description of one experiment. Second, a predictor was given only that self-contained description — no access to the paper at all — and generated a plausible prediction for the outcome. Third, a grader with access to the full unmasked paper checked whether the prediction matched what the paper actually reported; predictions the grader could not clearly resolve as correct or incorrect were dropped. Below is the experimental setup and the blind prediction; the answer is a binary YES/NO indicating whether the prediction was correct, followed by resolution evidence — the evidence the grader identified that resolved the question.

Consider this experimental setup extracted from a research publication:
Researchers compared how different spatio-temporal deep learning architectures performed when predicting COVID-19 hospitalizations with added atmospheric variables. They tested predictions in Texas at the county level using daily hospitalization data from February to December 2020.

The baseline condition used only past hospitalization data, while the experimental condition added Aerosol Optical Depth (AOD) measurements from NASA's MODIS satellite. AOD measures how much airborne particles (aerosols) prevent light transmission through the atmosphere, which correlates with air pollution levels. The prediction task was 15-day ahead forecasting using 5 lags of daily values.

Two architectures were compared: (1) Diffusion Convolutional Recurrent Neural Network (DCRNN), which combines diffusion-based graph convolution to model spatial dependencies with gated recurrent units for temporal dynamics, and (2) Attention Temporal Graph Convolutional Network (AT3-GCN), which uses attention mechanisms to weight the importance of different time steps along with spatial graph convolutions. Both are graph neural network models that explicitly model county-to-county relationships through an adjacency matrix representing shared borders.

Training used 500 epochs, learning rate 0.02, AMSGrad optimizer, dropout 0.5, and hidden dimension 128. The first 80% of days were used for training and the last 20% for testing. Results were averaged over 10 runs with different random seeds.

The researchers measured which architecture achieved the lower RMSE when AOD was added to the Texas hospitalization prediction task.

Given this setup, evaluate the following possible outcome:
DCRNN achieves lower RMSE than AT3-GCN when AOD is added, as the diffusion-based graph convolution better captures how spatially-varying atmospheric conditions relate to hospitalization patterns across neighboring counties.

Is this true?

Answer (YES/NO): YES